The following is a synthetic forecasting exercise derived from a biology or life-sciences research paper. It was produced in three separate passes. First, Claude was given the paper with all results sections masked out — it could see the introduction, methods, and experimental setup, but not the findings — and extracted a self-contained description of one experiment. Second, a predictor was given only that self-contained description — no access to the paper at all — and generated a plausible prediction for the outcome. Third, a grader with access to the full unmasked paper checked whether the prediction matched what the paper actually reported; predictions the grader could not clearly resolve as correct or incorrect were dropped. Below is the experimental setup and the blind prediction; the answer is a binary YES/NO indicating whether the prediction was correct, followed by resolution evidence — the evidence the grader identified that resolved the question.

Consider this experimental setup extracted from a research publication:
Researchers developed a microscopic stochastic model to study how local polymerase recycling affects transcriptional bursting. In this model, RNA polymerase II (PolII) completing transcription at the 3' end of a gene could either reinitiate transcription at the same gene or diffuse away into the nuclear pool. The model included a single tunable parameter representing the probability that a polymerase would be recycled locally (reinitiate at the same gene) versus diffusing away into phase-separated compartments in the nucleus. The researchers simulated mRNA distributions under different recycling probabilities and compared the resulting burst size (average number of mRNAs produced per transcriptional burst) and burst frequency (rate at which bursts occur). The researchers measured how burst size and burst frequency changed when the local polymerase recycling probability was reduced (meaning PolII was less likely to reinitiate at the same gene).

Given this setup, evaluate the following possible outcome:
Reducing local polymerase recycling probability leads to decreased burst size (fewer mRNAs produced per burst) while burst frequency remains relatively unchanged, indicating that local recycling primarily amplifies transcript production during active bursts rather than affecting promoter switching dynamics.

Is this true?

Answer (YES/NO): NO